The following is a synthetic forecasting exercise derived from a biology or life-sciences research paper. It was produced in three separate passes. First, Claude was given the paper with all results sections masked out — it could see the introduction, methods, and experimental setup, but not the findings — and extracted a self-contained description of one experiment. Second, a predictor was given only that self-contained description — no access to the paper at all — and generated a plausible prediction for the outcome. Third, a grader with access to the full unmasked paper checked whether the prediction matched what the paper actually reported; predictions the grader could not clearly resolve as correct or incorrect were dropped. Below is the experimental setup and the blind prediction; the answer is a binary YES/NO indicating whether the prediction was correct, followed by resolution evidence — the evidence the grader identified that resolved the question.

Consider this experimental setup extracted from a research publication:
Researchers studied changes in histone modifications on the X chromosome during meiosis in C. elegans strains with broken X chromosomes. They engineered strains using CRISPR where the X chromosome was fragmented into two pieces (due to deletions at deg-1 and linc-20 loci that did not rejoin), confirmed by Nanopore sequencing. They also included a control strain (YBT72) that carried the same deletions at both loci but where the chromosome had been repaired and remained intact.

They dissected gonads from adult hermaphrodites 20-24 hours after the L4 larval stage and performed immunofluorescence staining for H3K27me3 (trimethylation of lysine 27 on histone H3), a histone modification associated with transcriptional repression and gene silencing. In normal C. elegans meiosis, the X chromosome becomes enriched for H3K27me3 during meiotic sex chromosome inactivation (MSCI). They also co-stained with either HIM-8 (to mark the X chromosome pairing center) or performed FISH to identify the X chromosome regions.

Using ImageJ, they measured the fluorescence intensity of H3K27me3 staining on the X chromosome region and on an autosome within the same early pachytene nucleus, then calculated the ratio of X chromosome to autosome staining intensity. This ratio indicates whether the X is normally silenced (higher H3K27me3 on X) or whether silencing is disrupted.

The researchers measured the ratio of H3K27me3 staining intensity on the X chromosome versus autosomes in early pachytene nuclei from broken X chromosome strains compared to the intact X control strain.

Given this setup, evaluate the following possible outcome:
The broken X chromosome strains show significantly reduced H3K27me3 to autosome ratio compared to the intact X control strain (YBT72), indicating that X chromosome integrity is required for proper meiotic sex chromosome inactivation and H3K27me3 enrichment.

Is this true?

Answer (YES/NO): YES